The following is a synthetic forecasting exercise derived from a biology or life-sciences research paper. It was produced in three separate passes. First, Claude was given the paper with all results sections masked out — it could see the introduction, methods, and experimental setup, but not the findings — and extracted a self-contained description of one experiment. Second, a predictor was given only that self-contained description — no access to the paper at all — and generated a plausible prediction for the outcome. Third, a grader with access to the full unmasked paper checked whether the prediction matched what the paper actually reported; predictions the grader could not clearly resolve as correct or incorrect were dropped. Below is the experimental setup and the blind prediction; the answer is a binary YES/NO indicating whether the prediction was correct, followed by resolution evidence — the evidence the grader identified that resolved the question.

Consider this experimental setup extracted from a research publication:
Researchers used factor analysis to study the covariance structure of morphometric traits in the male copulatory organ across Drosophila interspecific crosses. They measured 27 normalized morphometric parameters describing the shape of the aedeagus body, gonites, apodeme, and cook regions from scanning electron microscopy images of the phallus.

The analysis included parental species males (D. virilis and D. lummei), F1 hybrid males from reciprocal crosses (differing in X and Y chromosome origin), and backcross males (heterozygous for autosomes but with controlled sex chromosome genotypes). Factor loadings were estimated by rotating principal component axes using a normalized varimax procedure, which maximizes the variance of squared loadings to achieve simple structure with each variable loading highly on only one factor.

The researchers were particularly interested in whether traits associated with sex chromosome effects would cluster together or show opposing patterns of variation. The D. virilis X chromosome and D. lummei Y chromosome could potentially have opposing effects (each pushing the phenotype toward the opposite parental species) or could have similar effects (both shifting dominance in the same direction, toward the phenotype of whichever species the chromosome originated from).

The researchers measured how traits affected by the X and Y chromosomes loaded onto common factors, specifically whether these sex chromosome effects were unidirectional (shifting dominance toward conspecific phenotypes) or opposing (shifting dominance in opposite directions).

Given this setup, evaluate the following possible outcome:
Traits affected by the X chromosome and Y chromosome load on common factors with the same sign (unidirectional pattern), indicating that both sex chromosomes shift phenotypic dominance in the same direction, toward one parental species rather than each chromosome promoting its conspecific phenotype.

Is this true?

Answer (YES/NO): NO